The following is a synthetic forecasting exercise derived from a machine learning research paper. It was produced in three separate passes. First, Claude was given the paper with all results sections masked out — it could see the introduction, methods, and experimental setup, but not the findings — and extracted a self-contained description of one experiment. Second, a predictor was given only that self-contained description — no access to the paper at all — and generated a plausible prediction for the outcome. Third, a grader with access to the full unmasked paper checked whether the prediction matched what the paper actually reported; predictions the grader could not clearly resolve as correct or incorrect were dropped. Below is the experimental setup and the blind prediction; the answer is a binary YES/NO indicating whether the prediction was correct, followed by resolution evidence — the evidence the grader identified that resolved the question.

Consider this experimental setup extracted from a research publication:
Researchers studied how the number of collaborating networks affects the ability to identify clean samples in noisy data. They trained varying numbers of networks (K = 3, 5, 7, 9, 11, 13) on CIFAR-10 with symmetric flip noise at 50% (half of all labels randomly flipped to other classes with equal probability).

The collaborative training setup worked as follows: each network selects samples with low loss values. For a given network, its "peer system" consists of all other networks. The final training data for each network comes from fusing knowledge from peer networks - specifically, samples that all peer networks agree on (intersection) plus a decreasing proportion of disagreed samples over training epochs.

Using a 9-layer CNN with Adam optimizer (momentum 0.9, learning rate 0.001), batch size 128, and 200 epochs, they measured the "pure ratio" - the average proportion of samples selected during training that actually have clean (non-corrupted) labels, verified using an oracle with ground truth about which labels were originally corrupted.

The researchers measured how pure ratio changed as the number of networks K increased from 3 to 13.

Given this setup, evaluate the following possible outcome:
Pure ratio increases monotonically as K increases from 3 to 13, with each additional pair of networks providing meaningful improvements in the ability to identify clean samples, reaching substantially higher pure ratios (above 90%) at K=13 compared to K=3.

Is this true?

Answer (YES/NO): NO